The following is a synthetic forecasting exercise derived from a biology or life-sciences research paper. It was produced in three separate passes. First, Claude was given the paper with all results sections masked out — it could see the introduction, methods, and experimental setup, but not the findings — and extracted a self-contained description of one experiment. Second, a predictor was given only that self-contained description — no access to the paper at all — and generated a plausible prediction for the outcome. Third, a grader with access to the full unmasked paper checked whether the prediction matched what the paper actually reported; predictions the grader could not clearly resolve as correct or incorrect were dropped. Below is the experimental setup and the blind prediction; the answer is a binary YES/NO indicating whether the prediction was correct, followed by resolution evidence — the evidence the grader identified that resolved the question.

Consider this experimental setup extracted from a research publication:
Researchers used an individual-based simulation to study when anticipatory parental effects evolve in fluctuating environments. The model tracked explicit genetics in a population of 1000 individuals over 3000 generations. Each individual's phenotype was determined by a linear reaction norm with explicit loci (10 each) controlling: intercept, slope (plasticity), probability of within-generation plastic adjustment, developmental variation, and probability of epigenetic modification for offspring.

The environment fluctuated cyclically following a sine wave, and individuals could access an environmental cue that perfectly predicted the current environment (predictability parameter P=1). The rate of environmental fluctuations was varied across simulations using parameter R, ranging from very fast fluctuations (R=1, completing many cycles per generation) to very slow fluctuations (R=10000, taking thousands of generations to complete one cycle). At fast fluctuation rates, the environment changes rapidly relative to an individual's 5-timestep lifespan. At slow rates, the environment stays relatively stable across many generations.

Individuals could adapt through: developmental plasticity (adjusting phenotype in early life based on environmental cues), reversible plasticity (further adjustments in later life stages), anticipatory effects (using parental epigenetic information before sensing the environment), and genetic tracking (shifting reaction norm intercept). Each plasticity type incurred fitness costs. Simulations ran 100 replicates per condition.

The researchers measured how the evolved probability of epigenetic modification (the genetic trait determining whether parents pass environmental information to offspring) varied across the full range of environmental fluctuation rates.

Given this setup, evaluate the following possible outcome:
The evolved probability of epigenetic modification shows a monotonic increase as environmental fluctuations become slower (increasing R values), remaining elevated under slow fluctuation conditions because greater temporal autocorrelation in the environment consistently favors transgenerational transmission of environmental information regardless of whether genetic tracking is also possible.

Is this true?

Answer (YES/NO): NO